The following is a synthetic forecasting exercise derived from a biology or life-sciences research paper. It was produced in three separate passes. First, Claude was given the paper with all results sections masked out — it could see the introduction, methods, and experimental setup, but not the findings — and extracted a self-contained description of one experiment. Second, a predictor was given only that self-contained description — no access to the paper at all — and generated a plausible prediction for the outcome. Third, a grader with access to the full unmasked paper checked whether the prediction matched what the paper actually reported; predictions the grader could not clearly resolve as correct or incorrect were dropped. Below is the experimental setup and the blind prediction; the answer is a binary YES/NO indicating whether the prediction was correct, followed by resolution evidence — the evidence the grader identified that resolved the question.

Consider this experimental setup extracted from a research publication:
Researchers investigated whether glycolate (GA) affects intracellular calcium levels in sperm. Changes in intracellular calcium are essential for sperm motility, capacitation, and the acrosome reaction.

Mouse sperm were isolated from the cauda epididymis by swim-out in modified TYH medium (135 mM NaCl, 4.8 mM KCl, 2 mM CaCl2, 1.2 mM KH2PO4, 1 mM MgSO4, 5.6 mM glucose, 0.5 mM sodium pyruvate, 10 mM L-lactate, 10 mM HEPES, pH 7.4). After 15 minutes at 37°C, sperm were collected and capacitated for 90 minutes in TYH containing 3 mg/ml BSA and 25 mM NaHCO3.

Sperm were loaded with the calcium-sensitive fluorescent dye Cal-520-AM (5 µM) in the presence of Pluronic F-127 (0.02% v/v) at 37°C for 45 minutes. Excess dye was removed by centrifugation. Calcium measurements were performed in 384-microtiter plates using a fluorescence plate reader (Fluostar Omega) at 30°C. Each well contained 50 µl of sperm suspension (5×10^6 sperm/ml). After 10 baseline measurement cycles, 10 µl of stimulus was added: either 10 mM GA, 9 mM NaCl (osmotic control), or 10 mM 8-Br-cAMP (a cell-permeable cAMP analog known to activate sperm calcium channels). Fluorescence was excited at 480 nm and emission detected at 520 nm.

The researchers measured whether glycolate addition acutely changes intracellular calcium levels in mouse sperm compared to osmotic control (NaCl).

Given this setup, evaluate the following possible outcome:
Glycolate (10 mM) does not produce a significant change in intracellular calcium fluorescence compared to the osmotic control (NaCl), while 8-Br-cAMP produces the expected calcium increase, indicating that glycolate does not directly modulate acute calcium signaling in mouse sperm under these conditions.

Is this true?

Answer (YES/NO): NO